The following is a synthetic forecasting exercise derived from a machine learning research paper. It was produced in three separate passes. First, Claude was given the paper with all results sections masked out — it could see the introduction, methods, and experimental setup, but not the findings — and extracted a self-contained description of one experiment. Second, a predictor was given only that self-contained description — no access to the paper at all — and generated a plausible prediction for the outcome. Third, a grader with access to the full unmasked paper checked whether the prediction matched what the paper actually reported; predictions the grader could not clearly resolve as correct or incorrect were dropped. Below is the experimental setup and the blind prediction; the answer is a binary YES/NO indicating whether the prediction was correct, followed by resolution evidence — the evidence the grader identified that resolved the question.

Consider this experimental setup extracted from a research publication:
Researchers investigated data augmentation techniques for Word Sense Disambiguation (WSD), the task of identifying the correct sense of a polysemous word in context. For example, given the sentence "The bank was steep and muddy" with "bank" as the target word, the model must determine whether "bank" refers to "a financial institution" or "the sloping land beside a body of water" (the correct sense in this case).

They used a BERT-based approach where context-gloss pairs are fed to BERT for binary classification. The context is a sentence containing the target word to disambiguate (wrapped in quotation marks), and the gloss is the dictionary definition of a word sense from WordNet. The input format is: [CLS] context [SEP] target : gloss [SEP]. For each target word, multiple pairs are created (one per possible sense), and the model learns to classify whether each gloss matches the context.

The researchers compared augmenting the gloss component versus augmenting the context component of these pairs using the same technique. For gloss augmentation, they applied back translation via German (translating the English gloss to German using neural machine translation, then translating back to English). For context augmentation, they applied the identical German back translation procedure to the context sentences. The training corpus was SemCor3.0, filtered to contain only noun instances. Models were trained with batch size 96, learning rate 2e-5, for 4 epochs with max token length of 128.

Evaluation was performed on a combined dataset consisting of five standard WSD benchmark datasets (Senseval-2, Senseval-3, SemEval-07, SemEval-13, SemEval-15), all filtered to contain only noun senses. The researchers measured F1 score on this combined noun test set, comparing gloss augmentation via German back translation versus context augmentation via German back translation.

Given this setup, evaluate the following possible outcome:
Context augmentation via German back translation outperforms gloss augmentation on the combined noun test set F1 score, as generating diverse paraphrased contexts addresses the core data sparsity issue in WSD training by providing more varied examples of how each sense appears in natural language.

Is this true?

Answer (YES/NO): NO